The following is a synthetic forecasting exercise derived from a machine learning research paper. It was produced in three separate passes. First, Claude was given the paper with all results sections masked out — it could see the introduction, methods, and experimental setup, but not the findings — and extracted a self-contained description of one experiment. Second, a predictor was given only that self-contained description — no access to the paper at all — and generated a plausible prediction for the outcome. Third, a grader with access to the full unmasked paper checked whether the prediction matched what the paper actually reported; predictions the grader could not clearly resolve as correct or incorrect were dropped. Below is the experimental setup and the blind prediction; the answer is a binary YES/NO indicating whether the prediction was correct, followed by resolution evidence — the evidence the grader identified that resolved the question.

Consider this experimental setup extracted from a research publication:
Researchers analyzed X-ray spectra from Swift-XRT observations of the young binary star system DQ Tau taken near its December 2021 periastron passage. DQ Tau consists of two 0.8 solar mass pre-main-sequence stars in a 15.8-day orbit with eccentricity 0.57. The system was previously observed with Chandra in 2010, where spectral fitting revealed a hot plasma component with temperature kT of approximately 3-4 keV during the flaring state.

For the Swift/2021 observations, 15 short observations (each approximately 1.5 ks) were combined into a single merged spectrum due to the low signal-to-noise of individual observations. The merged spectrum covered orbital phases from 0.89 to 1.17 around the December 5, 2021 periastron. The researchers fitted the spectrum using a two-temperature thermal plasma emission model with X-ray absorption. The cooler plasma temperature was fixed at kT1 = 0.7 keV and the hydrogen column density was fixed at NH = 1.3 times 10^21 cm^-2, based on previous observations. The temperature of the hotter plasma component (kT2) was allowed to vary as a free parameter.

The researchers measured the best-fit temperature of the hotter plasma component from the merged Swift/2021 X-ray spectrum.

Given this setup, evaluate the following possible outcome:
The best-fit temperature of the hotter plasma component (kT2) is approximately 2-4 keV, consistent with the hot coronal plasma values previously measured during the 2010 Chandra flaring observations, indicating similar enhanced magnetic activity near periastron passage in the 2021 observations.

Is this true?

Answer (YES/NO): YES